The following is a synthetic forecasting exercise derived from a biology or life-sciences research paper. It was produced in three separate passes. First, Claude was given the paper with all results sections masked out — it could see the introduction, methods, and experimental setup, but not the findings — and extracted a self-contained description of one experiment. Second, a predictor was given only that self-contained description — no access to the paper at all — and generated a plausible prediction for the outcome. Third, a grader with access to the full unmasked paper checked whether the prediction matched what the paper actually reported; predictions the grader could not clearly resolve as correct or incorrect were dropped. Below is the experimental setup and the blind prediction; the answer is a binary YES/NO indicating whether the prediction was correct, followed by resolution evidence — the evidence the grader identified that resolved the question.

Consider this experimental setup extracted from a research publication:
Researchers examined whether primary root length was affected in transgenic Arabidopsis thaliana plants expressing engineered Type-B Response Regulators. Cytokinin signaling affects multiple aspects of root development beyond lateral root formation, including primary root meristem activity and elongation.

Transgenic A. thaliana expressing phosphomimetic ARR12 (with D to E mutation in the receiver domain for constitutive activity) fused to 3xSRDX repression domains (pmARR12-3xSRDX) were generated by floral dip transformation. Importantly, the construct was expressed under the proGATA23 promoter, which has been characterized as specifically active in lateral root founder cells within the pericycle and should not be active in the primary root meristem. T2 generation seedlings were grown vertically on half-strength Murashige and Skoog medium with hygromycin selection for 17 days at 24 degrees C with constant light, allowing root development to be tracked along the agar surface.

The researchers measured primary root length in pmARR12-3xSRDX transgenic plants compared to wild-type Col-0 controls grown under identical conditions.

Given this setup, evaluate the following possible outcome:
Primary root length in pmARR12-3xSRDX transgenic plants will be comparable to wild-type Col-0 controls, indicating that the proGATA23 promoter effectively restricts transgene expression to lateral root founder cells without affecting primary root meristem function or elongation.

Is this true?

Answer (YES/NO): YES